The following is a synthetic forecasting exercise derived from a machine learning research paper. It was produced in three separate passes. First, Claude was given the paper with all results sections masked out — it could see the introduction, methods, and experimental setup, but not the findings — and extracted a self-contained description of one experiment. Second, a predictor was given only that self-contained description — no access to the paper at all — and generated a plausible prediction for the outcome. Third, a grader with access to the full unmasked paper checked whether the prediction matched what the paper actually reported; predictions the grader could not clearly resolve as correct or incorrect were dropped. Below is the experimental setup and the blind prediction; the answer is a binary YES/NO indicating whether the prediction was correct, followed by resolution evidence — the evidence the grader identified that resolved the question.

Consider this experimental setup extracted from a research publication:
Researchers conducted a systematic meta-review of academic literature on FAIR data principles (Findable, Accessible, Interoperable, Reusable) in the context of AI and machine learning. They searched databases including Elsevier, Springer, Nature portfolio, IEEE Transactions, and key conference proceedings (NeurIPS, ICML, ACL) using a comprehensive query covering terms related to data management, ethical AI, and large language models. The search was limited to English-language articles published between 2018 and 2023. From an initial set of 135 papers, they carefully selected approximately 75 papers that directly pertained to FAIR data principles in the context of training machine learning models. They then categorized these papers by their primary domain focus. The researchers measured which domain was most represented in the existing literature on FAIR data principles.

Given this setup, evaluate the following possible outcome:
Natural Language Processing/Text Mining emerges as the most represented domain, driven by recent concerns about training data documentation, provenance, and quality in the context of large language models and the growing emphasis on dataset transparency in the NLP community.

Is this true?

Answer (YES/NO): NO